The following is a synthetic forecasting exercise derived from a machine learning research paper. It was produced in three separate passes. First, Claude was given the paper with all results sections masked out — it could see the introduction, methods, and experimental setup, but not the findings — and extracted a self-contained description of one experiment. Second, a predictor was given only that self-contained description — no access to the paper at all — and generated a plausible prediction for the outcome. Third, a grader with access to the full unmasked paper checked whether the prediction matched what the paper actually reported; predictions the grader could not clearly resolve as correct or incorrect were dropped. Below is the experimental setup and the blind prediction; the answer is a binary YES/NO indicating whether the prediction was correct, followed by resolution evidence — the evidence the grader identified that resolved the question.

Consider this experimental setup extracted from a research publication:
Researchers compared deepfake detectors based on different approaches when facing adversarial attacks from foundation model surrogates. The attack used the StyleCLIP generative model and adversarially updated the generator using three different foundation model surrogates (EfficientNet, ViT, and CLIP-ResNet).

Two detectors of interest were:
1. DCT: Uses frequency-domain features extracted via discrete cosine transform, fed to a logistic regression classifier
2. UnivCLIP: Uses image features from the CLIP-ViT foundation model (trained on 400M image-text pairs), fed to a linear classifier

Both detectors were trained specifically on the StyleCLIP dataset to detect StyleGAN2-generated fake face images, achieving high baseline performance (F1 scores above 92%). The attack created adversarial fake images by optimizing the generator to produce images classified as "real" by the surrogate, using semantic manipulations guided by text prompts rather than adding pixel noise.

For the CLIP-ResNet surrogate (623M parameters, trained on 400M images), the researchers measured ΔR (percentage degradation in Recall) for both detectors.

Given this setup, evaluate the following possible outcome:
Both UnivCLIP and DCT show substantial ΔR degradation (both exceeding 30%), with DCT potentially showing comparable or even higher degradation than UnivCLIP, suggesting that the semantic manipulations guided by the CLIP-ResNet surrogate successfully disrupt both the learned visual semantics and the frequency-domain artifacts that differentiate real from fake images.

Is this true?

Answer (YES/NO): NO